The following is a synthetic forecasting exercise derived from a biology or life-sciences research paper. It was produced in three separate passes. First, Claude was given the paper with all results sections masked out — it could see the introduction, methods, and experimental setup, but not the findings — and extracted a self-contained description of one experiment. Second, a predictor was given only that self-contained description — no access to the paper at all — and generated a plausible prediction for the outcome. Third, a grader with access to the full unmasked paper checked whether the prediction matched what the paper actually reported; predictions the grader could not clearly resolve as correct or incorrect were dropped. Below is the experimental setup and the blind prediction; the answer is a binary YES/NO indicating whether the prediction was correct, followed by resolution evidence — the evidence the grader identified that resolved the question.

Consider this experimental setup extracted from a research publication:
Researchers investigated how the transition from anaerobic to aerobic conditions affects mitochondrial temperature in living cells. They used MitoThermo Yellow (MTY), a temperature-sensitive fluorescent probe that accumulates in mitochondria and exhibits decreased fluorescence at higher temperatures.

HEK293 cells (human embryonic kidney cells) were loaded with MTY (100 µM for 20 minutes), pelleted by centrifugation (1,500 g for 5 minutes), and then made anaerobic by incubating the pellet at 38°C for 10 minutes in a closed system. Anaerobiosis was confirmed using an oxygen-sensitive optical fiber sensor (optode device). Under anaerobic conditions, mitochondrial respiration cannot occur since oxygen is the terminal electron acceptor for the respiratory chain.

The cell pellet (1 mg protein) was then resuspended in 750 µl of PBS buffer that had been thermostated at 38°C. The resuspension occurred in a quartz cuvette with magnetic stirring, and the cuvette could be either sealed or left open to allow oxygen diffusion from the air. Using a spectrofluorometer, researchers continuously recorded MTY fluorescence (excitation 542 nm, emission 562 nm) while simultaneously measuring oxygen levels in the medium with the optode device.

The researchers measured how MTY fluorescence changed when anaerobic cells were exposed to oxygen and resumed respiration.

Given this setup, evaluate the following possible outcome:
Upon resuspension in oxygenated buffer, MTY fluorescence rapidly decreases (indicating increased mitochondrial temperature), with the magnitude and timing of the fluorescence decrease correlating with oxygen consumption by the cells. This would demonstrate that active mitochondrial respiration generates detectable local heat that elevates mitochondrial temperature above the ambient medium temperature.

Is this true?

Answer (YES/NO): YES